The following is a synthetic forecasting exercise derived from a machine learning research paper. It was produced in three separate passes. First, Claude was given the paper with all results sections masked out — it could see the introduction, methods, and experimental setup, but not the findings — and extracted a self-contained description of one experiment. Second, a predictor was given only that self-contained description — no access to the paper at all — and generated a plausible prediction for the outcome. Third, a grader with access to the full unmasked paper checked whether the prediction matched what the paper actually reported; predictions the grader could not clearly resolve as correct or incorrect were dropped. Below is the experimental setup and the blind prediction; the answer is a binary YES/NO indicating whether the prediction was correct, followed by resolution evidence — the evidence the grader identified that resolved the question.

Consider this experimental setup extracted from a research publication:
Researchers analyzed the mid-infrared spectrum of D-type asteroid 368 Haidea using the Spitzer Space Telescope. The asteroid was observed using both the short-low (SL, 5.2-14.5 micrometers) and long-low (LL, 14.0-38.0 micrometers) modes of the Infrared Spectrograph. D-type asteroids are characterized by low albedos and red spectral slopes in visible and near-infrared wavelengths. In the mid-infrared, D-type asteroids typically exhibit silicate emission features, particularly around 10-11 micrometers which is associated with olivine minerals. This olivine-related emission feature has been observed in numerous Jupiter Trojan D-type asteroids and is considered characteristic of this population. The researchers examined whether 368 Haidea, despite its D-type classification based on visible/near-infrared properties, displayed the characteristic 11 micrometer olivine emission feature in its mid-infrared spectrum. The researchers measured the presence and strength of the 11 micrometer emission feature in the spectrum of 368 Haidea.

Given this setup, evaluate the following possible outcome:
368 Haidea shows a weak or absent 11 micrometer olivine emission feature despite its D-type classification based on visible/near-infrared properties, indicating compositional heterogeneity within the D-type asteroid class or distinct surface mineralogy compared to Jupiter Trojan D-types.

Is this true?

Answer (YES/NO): YES